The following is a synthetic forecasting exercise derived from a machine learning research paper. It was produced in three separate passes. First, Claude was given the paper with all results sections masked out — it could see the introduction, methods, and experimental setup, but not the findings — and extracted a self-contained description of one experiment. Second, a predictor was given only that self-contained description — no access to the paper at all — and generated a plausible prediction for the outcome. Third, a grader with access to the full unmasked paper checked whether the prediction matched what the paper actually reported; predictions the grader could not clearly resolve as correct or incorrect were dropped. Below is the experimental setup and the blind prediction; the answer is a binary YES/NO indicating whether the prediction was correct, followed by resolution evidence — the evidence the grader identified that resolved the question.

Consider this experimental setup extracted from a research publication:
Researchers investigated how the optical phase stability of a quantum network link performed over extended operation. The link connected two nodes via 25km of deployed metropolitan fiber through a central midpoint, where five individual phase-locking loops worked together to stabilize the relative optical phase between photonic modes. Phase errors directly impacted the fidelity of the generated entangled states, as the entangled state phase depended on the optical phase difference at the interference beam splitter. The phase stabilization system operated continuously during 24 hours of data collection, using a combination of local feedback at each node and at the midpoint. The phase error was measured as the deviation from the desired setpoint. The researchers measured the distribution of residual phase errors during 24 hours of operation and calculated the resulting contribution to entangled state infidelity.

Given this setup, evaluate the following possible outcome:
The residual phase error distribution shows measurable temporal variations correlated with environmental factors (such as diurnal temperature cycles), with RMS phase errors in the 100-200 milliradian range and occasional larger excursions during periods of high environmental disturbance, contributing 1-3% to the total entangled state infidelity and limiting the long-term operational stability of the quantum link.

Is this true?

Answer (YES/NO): NO